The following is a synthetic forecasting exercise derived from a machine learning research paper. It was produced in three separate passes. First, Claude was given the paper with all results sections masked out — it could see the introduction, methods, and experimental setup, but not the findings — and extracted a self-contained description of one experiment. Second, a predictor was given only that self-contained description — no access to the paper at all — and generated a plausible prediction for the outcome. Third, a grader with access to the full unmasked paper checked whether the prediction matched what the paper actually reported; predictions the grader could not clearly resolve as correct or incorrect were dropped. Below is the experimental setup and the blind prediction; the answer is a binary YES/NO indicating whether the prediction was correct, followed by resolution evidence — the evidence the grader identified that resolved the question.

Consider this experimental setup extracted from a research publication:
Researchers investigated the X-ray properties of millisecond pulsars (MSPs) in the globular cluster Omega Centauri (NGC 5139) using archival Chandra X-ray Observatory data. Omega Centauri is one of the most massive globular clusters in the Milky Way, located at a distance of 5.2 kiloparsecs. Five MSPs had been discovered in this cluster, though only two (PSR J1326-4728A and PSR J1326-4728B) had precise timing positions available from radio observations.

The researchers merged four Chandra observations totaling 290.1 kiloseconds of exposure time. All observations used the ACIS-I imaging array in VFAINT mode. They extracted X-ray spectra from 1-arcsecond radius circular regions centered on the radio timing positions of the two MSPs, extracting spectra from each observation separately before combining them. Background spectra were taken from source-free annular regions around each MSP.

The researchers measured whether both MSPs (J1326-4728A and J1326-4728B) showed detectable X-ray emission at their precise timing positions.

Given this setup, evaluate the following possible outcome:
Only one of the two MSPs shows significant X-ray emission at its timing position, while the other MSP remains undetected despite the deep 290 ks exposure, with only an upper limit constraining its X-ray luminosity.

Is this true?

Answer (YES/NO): NO